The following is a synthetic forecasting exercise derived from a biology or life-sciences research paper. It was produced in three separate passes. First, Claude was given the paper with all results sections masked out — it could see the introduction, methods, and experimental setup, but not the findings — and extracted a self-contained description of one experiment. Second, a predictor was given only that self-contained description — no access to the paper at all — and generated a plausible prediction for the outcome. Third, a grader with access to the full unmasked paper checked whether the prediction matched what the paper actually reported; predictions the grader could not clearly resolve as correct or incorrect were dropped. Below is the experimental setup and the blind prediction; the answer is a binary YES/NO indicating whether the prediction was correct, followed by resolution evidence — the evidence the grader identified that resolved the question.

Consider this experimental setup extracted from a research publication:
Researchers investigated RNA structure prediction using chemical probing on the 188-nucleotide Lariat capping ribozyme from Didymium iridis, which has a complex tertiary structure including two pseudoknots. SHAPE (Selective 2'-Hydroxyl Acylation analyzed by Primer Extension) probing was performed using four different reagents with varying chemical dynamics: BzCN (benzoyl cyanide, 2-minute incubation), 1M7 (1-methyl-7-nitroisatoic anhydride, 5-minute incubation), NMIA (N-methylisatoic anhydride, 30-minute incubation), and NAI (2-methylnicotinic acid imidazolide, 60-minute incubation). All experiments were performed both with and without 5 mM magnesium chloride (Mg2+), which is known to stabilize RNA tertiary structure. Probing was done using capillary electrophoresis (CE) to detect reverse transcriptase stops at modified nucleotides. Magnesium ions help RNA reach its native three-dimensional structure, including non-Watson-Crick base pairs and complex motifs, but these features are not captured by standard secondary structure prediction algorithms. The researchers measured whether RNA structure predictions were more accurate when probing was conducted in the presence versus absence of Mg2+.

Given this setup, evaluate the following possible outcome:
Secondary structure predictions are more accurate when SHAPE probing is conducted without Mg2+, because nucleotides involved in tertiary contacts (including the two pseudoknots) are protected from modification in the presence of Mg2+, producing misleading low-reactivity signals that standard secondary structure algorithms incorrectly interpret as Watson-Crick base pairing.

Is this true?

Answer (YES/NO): NO